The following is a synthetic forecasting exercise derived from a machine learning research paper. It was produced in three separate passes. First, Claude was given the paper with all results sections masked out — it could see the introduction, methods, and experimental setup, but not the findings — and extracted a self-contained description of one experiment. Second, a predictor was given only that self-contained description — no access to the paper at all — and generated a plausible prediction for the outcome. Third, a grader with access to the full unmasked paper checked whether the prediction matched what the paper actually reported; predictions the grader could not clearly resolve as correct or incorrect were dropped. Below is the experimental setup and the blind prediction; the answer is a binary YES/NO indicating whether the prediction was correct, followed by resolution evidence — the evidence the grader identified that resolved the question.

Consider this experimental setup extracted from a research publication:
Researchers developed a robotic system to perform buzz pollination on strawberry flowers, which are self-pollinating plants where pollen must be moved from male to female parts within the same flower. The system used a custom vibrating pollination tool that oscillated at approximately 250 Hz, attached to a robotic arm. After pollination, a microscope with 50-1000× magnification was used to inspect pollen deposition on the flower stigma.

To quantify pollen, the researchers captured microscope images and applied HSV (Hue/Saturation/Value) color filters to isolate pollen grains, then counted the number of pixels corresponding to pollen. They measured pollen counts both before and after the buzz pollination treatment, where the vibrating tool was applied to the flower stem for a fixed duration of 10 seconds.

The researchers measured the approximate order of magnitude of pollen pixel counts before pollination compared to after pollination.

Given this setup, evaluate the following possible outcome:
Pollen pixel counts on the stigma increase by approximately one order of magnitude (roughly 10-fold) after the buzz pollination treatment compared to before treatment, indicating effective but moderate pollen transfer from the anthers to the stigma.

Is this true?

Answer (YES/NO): NO